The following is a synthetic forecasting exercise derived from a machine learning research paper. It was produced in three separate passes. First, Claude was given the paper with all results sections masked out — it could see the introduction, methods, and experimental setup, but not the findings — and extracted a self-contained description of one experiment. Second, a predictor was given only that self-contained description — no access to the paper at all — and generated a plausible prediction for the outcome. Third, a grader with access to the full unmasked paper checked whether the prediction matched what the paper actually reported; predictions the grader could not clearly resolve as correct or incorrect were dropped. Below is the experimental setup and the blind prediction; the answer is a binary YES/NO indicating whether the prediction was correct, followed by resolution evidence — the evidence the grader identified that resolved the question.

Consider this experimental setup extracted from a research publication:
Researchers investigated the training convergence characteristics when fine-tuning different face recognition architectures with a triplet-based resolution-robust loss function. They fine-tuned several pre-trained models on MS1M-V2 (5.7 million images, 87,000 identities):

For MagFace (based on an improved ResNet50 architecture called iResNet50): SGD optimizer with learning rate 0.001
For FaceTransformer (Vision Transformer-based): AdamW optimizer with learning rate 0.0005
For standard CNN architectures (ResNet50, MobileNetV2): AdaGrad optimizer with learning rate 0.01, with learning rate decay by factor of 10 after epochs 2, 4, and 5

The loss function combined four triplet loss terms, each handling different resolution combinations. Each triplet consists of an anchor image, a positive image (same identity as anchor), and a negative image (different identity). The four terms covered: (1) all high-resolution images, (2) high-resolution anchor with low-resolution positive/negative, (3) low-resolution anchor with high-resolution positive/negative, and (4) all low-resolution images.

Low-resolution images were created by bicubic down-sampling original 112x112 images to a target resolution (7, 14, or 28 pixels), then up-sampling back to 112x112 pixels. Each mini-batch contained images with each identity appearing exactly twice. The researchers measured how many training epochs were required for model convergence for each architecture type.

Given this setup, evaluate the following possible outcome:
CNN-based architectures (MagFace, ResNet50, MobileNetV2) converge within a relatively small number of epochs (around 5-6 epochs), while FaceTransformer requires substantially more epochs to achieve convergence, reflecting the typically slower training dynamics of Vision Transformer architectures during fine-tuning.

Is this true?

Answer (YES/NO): NO